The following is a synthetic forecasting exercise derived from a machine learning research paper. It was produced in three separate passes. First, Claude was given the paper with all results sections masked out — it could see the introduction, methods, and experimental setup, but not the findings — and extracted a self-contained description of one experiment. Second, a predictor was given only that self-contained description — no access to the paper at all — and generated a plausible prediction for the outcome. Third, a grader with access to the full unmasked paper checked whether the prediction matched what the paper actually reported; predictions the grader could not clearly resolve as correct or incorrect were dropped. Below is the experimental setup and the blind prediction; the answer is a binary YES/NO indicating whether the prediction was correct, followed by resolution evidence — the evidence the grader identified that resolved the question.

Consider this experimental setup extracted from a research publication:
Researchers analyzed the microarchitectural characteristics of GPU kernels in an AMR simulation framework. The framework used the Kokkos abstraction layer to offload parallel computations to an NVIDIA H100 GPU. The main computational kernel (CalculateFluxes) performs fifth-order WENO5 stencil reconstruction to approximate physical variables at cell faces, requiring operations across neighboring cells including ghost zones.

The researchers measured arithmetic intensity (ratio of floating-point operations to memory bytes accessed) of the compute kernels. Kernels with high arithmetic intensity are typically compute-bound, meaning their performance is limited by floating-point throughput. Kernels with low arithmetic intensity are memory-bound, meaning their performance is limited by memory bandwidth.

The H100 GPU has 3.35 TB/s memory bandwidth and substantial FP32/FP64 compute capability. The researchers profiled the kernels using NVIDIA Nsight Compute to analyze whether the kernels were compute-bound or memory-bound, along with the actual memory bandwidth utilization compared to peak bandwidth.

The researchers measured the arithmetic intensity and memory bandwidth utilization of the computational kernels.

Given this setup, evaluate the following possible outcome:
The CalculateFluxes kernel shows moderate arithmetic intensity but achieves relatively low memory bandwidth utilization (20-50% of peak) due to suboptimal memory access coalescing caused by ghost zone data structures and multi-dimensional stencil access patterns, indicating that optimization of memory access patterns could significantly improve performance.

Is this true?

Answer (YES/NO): NO